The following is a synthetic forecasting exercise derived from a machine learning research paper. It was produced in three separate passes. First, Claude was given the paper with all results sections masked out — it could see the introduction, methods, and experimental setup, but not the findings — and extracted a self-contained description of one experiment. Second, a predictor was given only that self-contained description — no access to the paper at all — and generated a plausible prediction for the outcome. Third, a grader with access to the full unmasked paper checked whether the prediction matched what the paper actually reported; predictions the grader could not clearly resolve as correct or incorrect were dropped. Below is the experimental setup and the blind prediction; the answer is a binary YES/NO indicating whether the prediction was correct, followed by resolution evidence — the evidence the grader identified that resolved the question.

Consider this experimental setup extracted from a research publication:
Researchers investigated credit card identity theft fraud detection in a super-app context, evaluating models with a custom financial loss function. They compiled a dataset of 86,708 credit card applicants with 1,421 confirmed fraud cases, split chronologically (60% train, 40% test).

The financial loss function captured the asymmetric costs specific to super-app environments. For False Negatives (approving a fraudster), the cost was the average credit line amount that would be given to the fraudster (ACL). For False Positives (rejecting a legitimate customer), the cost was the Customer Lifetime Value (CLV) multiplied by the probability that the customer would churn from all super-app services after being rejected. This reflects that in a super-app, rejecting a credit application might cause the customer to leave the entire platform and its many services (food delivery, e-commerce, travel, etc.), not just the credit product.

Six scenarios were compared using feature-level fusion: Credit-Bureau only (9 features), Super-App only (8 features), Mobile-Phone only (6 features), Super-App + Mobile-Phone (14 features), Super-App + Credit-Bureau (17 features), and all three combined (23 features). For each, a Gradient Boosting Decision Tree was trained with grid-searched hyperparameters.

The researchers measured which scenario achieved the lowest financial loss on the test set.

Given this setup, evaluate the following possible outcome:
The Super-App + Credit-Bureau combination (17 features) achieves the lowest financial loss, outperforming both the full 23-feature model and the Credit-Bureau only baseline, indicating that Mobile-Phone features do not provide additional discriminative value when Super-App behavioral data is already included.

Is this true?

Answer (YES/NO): NO